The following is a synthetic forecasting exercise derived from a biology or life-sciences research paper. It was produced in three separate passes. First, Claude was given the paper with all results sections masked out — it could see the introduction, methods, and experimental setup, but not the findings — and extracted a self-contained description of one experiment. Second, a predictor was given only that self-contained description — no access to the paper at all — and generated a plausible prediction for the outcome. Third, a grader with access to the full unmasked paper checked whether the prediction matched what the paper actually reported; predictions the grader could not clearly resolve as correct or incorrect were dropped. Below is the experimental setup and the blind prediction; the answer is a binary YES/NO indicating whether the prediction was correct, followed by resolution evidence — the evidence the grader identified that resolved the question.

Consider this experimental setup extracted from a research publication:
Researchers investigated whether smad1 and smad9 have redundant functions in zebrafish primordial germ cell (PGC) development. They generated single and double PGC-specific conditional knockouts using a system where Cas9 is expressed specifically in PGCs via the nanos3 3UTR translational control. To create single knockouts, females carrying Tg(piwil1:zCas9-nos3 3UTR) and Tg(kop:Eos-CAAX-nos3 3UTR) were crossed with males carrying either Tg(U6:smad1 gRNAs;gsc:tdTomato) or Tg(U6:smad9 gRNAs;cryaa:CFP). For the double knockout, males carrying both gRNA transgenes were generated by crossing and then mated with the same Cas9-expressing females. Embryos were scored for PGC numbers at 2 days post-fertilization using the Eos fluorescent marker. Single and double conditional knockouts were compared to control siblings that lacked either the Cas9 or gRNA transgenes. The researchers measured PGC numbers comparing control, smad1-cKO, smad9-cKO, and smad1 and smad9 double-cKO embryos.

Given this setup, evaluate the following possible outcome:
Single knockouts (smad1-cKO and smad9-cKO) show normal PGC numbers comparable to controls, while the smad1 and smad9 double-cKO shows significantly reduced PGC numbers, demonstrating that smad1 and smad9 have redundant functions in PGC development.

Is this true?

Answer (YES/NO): NO